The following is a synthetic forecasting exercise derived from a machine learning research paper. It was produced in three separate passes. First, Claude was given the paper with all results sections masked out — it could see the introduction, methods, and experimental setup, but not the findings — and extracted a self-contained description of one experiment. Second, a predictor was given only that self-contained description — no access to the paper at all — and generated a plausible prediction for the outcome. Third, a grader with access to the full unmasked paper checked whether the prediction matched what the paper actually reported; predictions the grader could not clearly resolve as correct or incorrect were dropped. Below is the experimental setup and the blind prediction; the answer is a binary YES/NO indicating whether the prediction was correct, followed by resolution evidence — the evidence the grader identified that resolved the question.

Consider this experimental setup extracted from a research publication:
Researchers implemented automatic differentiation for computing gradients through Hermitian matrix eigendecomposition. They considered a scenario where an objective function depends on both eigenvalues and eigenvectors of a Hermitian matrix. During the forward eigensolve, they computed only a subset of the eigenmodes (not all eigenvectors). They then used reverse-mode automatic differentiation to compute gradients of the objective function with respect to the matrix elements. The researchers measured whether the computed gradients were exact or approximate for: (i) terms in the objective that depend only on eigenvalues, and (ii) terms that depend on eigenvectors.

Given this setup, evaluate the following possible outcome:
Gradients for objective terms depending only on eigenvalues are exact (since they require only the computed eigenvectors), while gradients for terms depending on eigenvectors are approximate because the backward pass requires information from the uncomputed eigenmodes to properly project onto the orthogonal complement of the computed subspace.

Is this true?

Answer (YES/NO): YES